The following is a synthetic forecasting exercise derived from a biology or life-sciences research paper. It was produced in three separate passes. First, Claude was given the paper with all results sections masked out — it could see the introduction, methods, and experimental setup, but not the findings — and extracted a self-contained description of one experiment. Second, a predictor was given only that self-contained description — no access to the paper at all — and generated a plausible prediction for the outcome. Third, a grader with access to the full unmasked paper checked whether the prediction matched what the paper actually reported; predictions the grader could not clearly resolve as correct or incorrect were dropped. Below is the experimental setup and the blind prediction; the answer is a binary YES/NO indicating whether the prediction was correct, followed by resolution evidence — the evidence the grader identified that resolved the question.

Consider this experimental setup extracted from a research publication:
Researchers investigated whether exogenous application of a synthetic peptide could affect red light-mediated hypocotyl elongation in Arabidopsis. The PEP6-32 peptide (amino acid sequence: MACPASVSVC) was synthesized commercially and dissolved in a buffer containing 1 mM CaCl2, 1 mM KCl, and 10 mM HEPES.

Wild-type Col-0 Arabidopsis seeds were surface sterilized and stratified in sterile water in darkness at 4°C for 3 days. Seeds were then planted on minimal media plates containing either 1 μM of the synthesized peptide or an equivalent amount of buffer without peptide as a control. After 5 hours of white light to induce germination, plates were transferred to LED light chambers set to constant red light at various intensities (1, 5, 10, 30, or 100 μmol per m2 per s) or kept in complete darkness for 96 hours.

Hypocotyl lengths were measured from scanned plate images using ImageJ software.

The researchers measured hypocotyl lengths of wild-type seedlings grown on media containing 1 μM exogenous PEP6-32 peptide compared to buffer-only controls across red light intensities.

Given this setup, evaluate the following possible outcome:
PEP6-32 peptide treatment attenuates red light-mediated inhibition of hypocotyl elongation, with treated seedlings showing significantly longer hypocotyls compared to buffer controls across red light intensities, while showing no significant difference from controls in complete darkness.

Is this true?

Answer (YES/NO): NO